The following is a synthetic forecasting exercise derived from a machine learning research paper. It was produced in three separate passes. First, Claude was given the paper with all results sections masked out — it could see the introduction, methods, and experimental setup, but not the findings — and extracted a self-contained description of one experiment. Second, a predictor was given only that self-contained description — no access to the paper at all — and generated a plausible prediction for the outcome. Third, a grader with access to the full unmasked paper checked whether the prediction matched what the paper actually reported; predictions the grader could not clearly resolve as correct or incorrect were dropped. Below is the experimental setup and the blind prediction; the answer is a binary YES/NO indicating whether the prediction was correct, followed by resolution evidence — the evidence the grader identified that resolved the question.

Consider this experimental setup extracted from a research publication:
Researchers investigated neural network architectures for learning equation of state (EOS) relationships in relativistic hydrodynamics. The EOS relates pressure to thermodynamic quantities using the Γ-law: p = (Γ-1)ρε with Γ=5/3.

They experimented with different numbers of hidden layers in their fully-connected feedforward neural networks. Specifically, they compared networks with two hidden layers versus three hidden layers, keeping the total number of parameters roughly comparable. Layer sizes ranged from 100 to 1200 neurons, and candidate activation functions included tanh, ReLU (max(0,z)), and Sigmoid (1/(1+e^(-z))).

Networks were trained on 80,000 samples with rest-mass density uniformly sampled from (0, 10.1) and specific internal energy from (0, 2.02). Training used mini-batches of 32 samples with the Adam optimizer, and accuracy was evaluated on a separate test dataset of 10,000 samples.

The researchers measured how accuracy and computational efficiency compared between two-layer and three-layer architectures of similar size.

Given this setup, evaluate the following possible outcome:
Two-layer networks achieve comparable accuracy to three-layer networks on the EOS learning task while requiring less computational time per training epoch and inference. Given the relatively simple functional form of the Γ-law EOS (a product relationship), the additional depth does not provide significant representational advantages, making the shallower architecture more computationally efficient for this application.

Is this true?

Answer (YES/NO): YES